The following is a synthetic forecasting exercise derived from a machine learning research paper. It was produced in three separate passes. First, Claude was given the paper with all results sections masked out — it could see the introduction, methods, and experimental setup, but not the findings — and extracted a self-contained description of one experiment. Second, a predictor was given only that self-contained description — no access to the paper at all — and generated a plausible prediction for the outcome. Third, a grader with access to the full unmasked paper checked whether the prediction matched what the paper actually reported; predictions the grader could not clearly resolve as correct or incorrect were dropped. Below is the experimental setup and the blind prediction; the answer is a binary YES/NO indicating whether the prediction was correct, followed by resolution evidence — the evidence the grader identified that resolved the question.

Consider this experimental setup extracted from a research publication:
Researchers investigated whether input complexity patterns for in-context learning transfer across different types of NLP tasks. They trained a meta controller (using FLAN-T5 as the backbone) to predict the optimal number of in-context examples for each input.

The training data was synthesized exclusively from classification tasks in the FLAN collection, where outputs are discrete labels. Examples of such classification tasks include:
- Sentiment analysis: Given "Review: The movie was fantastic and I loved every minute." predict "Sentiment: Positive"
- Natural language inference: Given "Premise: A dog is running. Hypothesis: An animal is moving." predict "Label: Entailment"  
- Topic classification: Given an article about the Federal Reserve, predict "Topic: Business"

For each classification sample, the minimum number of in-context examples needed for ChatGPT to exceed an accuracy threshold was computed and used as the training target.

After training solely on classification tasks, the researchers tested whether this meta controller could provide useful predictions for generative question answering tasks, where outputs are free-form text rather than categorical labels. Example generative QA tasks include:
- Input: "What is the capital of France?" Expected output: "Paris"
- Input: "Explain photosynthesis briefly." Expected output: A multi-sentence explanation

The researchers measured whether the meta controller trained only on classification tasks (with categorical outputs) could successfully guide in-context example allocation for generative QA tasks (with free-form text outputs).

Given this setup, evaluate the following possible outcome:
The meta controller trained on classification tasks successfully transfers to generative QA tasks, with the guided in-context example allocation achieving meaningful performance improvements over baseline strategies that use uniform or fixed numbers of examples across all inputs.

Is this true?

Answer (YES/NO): YES